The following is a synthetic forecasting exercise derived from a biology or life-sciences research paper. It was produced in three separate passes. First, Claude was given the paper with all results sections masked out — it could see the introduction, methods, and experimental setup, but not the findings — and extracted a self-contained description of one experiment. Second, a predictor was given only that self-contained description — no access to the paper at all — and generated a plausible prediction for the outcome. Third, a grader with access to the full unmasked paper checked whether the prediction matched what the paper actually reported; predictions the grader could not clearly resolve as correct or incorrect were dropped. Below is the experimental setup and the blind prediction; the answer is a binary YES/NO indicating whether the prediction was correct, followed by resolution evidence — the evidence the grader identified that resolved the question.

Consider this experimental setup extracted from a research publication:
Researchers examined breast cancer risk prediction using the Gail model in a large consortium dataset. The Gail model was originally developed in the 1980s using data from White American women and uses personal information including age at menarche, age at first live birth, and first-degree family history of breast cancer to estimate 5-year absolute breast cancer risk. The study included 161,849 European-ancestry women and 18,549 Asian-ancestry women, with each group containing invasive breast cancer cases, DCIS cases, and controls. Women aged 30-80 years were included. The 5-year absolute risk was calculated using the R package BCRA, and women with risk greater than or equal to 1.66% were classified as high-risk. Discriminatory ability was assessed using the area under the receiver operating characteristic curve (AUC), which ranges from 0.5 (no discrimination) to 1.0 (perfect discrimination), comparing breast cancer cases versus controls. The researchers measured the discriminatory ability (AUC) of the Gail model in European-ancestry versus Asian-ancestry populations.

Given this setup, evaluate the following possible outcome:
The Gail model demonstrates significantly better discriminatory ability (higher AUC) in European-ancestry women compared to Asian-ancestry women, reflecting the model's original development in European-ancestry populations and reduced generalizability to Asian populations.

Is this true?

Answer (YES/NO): NO